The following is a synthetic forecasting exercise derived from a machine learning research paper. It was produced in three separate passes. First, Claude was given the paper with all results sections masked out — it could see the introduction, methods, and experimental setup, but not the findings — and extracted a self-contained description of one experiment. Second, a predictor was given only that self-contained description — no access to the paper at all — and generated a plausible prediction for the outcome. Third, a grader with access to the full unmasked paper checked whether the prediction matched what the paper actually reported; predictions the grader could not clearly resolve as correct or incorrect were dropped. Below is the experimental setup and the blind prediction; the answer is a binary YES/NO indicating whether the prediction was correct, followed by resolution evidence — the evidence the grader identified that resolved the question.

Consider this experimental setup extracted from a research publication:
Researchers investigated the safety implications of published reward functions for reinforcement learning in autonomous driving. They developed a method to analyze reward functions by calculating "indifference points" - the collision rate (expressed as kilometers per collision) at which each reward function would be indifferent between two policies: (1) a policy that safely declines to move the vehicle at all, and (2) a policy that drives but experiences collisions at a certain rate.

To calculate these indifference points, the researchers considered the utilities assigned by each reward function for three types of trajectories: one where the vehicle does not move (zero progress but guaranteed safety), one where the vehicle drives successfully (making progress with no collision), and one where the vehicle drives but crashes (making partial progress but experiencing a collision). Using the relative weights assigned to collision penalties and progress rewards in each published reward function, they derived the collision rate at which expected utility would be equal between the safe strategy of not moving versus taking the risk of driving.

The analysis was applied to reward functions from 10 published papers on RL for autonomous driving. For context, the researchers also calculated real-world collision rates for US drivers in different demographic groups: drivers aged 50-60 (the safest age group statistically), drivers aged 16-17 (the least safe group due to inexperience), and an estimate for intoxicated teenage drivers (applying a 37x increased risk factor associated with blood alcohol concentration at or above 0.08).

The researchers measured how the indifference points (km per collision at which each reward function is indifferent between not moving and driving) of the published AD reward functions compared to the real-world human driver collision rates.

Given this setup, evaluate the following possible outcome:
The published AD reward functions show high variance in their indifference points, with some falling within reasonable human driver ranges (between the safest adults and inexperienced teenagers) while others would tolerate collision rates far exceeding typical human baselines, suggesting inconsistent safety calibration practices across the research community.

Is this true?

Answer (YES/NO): NO